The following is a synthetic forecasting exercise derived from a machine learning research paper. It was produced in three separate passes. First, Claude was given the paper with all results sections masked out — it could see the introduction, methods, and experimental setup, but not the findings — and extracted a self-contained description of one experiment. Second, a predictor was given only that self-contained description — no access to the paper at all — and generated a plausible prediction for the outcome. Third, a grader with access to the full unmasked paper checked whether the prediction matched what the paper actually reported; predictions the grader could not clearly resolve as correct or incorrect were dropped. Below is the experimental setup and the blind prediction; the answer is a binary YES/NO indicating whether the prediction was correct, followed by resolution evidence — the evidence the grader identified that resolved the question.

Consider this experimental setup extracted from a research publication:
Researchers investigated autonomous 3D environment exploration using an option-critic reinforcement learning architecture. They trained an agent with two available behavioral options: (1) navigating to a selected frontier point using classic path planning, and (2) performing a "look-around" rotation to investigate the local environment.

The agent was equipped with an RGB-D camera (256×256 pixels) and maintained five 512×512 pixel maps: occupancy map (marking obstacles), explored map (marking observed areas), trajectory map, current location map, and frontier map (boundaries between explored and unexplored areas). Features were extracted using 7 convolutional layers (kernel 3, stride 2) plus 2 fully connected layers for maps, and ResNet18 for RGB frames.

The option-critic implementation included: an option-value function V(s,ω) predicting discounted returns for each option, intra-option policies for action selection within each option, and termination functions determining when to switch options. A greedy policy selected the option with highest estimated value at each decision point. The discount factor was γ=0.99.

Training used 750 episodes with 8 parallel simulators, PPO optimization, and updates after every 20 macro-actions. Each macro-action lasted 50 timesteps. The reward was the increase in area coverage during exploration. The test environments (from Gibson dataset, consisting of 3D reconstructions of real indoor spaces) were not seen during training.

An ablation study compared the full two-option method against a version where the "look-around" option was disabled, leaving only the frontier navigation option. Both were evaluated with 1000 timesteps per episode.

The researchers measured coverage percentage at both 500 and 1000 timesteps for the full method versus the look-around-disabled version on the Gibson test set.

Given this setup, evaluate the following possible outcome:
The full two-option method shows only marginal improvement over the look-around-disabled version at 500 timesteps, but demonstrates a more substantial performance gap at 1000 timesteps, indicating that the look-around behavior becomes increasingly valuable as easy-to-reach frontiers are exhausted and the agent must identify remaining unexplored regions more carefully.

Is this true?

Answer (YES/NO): NO